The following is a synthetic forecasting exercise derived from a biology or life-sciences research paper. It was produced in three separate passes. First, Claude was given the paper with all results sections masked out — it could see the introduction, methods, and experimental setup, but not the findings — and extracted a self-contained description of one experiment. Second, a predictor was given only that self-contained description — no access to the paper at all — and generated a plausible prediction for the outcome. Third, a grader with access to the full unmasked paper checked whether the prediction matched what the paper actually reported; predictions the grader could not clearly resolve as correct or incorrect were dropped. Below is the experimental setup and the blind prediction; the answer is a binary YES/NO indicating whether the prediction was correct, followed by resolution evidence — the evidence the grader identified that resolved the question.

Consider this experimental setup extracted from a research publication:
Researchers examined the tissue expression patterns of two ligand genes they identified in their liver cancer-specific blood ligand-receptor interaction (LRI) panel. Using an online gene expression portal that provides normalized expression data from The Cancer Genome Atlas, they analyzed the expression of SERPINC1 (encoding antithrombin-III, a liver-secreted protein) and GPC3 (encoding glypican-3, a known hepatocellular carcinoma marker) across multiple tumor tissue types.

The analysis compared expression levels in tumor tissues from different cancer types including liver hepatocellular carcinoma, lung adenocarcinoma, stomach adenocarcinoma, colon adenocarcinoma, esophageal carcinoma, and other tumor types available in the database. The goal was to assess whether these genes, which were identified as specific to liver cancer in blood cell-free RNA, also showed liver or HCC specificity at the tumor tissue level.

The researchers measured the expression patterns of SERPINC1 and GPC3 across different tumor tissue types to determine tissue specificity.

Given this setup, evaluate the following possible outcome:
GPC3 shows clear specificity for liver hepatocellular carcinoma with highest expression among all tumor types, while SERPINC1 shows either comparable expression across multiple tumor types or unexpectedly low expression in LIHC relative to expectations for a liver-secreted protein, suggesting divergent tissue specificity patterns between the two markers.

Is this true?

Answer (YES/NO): NO